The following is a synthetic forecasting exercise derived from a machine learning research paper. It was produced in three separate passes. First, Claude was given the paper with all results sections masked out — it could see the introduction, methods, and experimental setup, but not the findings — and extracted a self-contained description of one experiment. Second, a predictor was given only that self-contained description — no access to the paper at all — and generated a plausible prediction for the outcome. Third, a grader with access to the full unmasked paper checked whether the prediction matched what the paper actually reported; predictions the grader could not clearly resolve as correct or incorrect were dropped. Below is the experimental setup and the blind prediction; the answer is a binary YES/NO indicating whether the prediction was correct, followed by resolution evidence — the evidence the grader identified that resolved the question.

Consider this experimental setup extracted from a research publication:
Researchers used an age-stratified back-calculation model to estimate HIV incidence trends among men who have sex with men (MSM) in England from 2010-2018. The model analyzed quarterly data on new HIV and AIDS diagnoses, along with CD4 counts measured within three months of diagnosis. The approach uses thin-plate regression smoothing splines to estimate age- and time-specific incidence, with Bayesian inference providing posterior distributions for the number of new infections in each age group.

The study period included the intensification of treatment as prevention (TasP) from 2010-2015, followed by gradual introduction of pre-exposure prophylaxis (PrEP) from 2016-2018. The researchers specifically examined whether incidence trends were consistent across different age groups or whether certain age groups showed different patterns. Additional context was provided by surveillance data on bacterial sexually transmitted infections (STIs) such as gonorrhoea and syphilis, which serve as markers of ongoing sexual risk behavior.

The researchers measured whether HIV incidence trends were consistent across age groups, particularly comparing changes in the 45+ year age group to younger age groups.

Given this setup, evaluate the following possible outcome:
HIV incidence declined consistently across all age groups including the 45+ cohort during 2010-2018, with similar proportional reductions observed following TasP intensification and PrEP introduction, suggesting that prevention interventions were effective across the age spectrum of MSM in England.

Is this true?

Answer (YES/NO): NO